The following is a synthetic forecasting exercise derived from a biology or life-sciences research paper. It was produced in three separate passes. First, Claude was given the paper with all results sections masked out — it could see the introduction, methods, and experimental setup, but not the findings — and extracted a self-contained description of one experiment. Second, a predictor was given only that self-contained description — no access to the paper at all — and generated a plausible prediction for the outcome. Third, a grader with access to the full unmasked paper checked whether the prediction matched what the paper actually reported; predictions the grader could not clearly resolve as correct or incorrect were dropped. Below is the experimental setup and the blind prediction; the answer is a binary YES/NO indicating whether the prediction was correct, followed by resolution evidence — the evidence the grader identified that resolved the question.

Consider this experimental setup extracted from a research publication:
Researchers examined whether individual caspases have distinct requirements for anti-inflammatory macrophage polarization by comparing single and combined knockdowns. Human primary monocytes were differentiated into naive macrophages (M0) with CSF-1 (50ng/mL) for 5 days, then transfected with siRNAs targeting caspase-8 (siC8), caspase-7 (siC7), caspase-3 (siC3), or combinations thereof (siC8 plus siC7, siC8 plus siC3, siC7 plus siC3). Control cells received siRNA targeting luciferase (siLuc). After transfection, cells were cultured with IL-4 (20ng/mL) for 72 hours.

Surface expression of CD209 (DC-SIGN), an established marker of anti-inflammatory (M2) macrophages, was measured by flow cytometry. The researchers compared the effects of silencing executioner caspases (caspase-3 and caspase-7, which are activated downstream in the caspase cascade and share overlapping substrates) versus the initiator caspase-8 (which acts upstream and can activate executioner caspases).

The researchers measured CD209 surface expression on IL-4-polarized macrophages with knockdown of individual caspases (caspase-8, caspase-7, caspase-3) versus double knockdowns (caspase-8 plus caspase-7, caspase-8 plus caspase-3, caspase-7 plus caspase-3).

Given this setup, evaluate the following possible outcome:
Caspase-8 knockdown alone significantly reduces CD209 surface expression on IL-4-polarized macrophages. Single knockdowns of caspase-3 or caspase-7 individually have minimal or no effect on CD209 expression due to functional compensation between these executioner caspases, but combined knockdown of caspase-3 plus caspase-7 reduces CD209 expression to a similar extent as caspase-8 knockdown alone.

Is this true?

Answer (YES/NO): NO